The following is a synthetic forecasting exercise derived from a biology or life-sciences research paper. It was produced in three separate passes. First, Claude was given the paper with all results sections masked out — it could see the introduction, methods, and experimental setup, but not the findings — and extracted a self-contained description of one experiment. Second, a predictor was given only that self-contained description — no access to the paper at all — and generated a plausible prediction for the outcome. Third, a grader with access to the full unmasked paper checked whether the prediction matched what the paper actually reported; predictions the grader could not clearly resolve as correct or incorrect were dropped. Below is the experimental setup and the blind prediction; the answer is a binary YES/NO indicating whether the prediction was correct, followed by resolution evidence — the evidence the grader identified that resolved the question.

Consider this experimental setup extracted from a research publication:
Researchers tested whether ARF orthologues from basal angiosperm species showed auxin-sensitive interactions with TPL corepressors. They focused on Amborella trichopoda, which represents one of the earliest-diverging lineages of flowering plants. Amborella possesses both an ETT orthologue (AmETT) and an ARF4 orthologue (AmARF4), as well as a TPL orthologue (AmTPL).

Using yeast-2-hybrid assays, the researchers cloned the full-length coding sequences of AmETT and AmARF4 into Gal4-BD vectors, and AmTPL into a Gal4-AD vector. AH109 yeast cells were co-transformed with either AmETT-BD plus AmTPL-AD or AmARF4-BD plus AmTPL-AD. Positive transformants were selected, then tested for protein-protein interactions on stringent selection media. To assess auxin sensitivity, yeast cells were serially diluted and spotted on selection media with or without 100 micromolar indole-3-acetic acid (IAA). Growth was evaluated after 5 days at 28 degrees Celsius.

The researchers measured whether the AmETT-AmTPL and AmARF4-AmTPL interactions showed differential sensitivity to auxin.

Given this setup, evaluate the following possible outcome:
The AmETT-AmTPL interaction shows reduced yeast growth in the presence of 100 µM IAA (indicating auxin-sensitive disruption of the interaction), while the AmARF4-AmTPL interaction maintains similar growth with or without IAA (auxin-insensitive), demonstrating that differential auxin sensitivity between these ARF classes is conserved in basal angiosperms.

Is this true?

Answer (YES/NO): YES